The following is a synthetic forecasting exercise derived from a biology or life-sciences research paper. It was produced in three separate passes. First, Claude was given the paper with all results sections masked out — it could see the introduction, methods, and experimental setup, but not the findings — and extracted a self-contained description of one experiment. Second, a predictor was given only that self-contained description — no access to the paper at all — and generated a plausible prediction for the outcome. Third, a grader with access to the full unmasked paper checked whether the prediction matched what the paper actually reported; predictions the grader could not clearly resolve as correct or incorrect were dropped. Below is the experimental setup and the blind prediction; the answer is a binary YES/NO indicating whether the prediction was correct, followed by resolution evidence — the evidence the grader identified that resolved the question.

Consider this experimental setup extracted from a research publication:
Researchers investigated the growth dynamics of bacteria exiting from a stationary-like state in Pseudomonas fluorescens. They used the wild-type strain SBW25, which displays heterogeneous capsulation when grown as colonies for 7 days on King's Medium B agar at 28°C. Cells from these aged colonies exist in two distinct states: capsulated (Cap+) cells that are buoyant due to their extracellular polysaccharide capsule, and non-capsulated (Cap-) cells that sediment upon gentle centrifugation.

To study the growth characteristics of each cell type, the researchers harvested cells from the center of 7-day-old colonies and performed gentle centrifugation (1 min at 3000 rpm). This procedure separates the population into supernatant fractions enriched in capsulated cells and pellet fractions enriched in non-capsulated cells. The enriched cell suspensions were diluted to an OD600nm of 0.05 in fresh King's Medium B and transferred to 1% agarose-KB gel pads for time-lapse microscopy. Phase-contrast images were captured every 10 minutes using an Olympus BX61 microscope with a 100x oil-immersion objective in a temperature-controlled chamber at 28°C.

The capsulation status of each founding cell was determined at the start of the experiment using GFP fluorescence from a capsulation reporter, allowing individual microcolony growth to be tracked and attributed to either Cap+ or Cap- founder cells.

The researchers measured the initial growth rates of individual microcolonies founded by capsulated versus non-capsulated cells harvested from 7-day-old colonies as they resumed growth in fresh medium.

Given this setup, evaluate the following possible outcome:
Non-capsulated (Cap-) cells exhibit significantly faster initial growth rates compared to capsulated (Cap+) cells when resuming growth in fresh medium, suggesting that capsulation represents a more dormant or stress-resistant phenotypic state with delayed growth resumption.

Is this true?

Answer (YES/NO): NO